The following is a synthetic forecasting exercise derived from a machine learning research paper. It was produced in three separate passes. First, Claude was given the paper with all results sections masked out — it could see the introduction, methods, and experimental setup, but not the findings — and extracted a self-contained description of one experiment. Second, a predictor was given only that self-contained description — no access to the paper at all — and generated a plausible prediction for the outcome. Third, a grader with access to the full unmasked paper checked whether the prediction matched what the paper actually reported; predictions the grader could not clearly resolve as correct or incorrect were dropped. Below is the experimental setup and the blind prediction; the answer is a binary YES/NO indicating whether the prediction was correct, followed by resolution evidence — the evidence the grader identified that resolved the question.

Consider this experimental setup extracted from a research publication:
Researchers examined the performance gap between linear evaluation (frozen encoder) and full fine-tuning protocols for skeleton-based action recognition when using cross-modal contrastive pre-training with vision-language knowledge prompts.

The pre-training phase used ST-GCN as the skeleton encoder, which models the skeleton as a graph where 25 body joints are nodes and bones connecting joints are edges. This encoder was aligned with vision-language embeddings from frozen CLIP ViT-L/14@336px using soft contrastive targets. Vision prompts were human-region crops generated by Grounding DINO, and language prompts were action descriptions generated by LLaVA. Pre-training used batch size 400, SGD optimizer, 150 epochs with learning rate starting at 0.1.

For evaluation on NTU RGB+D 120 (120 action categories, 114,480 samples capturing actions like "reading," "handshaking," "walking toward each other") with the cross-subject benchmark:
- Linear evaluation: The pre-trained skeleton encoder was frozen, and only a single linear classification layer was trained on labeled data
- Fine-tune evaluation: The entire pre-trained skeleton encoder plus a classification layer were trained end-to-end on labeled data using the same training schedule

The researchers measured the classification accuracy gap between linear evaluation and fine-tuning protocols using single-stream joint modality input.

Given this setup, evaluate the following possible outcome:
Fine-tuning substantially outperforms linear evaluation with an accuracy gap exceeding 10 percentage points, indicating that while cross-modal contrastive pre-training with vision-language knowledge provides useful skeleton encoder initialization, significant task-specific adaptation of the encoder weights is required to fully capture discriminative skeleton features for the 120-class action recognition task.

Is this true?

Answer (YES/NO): NO